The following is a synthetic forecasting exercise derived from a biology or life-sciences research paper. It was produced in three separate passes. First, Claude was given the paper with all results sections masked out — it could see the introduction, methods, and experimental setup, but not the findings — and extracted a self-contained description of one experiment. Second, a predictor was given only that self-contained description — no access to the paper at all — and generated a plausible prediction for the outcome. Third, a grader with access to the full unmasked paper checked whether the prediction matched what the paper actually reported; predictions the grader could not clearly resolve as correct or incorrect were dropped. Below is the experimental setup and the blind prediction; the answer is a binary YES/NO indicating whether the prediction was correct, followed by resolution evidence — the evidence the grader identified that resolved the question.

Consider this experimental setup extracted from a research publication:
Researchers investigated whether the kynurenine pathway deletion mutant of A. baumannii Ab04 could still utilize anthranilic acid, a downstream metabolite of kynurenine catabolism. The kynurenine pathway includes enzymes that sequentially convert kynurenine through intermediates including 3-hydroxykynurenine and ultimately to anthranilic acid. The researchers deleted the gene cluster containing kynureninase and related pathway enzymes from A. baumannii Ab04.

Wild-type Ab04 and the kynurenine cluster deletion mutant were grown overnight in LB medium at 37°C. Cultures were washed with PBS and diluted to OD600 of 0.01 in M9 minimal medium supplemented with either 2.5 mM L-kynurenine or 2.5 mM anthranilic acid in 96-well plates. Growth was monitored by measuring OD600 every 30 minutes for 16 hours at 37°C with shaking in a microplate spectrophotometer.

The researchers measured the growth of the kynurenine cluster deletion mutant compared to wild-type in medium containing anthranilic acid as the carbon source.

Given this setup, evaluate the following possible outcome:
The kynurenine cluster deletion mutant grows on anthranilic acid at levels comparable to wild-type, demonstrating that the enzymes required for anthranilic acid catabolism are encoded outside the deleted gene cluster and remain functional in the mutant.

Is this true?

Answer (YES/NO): YES